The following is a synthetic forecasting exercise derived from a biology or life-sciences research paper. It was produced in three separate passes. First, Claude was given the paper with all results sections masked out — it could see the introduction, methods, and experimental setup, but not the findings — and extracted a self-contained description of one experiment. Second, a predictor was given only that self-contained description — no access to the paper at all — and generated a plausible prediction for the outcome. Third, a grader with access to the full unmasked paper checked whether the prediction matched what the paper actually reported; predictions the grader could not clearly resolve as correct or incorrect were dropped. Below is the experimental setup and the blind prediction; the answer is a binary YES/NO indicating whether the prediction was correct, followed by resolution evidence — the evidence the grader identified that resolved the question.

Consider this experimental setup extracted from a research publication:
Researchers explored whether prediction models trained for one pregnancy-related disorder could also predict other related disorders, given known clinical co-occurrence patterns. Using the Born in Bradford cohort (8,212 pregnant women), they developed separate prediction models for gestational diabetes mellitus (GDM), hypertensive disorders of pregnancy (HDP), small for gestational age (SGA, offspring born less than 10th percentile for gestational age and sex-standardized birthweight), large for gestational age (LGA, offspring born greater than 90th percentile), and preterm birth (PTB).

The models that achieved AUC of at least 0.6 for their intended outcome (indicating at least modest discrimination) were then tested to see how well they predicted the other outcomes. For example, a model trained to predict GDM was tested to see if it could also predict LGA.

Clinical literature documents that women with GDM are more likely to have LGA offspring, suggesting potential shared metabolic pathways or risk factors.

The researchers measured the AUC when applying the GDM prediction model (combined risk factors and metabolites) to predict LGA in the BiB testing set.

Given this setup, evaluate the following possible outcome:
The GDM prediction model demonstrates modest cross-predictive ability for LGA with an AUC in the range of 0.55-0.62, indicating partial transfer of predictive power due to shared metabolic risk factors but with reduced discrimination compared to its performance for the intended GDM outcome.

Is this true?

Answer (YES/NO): NO